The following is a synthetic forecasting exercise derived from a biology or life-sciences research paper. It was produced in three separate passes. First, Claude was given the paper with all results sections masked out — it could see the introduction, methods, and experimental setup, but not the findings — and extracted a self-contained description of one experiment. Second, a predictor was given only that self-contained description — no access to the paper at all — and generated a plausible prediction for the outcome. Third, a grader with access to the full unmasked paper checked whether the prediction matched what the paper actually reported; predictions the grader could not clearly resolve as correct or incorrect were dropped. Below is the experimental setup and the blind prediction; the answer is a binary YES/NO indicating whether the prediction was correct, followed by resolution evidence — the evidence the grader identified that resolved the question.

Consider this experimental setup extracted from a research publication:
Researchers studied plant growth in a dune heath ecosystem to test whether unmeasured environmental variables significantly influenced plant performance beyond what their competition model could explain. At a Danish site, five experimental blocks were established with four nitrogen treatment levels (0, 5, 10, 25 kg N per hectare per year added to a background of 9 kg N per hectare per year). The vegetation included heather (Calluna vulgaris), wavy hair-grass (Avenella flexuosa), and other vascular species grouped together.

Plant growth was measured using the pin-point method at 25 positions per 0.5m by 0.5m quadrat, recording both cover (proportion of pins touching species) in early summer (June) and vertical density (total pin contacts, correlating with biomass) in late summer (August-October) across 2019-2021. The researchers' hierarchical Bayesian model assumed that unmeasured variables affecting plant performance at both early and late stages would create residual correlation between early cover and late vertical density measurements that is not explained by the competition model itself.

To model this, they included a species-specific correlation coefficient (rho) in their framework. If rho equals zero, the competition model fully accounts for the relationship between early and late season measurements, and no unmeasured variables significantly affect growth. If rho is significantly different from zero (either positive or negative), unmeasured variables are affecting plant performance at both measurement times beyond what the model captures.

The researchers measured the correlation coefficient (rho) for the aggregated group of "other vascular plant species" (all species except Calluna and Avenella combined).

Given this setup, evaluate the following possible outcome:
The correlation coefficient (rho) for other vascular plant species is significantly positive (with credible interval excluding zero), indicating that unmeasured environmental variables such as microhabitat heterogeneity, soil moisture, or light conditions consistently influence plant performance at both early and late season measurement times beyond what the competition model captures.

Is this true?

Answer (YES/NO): YES